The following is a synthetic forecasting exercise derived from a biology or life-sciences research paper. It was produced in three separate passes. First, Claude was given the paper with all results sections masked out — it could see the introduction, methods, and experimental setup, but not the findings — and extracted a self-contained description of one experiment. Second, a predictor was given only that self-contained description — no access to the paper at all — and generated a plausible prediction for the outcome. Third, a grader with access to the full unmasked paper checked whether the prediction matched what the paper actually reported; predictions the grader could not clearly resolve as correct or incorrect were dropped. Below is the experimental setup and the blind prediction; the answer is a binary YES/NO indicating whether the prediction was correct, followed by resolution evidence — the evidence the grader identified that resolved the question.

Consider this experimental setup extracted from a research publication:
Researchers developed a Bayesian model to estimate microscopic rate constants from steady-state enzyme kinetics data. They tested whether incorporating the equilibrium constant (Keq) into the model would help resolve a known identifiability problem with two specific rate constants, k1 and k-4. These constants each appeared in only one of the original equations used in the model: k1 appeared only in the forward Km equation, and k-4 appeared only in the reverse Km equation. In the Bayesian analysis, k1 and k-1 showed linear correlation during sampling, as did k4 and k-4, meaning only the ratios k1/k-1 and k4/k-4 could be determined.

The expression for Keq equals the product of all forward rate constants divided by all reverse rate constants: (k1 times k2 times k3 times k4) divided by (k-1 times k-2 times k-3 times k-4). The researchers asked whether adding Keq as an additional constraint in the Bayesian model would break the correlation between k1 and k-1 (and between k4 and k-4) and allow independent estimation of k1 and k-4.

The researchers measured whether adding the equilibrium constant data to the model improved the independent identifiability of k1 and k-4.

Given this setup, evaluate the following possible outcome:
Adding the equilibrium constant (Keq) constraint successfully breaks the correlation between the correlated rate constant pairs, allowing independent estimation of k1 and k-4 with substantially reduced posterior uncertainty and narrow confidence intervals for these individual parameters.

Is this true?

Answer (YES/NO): NO